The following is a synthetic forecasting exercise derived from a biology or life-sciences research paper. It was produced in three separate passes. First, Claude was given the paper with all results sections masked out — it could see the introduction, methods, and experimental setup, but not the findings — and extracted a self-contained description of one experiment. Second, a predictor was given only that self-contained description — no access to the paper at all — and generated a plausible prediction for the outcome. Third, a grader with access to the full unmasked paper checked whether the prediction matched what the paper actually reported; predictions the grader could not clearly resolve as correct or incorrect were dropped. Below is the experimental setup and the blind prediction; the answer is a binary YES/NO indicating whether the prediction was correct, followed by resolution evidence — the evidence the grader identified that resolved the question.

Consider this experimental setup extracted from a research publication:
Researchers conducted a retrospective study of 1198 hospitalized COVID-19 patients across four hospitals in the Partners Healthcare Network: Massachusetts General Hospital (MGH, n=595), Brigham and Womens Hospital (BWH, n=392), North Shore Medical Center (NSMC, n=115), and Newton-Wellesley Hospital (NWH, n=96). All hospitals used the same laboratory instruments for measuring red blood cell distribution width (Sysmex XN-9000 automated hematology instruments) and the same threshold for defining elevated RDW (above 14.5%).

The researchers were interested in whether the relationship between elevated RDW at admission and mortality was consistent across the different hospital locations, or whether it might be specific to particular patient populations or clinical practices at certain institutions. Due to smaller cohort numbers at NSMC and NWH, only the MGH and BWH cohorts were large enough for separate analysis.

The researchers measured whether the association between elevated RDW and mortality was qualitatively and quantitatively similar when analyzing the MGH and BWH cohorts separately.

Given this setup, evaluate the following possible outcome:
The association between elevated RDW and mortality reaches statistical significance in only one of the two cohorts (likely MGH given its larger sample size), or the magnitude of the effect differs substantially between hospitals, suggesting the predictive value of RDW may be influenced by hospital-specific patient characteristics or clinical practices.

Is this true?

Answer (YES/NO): NO